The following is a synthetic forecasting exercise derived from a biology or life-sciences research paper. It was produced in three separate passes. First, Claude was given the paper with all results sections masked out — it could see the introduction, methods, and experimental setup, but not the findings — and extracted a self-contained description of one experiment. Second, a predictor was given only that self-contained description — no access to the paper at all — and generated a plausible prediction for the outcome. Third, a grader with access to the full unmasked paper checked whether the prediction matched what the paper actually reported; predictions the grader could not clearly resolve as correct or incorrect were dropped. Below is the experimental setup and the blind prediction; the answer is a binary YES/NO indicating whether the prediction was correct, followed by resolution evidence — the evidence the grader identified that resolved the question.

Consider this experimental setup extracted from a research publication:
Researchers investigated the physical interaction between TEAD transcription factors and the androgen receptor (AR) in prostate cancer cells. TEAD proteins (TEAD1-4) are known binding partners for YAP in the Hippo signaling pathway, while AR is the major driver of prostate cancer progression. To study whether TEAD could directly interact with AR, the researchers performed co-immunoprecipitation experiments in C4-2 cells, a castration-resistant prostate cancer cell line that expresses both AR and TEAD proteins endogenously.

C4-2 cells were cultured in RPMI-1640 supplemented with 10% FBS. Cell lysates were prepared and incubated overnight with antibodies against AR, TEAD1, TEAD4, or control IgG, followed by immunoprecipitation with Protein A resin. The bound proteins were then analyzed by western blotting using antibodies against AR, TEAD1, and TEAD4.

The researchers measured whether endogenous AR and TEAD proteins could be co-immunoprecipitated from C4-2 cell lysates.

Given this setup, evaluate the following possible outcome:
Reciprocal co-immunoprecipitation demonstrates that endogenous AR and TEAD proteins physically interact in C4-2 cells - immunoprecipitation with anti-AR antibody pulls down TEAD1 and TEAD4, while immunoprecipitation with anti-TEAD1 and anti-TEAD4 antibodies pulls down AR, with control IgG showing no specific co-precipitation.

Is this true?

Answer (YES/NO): NO